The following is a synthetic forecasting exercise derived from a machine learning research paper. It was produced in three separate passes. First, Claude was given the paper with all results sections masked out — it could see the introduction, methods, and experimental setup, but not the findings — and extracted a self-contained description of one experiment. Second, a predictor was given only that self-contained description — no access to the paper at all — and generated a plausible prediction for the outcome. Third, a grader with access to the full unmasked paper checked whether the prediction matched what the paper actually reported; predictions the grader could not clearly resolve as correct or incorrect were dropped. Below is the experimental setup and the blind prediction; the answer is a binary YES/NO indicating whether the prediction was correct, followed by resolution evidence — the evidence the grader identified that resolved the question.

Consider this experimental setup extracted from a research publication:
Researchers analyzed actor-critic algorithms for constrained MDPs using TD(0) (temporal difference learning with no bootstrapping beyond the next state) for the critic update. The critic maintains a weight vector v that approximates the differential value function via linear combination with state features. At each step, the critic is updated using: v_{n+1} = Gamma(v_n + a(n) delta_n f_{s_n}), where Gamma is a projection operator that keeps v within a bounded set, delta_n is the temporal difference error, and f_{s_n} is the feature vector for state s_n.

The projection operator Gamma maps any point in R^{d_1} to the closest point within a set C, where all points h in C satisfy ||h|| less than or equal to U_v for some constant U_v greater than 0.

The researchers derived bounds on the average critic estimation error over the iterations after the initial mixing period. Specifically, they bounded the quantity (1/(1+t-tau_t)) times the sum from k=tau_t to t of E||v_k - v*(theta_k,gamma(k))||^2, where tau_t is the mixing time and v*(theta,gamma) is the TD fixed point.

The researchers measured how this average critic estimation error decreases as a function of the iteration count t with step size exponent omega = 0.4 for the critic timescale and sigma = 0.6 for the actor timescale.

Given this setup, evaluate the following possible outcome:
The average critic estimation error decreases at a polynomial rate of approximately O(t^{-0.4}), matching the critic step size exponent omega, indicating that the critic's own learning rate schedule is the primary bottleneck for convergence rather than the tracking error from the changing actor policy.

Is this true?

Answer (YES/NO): YES